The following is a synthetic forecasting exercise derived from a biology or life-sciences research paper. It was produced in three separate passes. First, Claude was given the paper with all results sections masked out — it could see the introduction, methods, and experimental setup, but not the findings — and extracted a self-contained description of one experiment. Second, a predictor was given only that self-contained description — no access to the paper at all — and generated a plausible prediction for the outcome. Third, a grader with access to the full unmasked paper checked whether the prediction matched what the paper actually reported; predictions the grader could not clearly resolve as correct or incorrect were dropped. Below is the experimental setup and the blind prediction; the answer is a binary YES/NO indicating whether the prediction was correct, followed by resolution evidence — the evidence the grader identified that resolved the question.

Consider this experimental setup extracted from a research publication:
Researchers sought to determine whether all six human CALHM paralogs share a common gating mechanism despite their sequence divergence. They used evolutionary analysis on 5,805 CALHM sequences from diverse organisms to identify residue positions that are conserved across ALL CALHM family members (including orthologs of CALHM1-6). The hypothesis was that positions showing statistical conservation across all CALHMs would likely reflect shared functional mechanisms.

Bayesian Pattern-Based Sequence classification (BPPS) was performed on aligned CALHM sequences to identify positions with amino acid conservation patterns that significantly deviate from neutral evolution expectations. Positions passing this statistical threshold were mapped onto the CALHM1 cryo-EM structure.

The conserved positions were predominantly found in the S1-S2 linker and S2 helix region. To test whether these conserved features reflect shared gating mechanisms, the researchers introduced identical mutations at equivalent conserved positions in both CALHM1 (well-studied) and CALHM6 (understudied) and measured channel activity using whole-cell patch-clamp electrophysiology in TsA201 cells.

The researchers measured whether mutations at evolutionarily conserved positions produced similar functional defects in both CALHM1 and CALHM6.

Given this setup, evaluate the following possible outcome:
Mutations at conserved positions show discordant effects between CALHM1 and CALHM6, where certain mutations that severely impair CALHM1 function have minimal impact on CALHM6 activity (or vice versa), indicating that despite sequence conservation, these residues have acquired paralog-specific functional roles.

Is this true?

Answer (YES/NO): NO